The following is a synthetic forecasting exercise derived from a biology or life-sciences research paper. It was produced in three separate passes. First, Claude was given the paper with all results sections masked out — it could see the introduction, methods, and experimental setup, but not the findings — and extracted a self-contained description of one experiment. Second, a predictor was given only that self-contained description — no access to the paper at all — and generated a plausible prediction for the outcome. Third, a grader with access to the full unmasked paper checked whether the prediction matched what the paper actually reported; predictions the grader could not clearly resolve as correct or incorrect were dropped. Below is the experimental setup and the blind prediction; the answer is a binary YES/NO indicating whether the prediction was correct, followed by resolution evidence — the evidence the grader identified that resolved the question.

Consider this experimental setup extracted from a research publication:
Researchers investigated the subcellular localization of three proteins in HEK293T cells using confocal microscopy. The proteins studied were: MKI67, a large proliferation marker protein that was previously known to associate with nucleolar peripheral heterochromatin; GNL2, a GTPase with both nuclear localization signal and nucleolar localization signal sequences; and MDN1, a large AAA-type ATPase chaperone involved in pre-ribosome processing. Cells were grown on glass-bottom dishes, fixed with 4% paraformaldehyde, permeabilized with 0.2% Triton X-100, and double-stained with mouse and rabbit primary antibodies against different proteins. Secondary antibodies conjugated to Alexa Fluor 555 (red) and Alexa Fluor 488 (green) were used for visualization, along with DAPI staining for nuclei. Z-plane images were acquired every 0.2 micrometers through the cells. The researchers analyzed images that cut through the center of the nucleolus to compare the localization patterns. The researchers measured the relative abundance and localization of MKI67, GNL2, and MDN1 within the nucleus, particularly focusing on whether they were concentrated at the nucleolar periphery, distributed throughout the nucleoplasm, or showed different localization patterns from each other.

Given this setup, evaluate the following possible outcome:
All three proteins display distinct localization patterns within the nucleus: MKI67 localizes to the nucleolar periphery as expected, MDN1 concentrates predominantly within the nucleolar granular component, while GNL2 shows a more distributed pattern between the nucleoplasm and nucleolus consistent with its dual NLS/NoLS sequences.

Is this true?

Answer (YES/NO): NO